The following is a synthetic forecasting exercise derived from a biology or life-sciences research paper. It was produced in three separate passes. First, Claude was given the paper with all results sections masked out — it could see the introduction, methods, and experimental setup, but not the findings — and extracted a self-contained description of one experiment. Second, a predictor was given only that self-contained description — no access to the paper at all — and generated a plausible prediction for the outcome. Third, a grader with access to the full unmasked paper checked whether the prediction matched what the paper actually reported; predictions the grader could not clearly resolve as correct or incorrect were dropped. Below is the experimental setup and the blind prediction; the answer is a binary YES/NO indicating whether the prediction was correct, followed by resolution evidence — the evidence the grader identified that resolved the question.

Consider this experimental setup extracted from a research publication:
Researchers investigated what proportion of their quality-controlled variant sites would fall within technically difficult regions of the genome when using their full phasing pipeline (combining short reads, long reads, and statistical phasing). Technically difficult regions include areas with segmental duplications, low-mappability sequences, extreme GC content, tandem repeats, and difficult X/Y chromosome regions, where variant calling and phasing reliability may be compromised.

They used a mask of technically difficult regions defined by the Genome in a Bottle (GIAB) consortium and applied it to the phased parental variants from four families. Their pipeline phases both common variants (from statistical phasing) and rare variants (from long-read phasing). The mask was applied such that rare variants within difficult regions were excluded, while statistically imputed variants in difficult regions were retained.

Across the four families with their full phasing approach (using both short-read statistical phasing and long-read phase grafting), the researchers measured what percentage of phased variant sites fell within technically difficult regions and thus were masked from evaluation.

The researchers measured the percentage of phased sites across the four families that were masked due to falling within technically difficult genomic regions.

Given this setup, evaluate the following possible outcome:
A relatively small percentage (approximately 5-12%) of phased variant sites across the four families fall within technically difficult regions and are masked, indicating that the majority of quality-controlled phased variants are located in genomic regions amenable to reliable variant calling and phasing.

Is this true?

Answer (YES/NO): NO